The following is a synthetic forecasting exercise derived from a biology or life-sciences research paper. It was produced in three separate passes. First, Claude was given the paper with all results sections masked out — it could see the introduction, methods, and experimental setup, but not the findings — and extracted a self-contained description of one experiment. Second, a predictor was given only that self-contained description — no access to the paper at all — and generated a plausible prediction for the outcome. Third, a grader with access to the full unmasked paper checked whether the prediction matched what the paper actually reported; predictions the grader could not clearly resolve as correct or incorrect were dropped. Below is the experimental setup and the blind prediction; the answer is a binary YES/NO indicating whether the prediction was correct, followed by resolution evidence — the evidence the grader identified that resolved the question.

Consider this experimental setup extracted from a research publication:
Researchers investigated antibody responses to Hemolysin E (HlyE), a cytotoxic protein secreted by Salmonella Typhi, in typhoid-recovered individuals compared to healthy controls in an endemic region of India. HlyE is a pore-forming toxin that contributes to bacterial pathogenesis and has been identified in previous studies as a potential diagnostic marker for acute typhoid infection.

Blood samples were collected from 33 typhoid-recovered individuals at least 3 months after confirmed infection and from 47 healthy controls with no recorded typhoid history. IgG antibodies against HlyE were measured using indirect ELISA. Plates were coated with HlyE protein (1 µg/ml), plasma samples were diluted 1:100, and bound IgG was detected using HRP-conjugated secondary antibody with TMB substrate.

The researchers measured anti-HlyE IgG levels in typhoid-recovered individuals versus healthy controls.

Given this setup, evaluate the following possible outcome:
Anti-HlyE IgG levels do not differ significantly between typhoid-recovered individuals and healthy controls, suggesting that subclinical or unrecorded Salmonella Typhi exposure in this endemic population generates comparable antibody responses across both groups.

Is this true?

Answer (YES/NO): YES